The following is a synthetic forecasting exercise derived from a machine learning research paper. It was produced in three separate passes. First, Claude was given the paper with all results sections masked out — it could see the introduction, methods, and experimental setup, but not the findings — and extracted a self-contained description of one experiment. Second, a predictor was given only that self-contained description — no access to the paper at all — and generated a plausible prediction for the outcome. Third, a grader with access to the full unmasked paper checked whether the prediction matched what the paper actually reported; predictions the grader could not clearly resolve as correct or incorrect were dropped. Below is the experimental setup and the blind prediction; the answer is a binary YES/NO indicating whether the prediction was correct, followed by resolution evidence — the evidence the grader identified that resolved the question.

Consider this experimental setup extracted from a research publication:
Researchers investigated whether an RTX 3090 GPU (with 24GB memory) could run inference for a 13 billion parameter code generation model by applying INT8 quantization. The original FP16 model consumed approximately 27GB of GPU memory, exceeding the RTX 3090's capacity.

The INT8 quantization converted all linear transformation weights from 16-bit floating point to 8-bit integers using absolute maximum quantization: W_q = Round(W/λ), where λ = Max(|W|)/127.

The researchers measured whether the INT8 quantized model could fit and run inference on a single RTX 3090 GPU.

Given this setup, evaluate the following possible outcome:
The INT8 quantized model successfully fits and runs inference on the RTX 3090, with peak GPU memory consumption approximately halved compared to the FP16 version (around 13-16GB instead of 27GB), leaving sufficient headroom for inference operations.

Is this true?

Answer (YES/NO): YES